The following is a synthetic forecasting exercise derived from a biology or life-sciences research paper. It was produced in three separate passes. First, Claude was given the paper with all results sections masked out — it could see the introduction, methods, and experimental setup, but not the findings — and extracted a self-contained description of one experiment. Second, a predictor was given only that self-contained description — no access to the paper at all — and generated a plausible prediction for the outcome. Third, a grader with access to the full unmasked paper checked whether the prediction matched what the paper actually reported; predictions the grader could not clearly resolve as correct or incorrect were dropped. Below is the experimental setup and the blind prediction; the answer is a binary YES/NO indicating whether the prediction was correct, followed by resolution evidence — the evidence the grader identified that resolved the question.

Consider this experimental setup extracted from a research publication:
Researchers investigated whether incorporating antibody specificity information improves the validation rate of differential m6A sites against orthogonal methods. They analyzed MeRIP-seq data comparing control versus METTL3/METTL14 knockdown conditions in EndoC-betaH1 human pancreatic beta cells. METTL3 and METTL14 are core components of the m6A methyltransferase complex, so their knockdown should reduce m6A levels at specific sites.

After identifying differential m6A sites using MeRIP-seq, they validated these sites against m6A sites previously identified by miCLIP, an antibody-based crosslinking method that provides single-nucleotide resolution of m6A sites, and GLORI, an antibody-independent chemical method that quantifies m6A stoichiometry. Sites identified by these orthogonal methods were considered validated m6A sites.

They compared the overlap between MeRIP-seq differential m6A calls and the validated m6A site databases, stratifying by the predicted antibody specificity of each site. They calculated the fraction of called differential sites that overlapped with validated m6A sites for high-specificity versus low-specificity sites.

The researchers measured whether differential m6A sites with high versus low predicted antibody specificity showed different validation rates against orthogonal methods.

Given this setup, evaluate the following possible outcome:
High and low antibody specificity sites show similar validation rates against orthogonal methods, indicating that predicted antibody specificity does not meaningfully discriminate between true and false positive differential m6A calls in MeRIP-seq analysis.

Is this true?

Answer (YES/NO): NO